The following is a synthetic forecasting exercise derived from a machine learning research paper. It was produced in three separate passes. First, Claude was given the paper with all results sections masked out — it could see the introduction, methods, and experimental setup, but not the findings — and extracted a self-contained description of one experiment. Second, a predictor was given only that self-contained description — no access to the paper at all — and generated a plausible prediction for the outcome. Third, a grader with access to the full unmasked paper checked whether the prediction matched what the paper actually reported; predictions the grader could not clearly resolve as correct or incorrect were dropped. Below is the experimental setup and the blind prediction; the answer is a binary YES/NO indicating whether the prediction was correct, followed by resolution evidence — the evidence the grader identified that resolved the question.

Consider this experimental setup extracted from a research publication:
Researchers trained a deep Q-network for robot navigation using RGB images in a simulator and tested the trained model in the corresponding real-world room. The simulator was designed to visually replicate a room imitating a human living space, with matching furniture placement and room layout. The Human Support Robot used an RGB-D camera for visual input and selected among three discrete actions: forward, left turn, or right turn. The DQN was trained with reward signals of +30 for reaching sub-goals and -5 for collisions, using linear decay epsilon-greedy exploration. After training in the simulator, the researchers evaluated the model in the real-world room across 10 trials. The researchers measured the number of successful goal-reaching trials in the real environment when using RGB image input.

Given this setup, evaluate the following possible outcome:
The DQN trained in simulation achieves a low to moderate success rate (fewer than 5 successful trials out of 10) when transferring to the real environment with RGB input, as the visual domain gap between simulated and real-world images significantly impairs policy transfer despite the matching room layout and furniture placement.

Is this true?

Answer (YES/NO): YES